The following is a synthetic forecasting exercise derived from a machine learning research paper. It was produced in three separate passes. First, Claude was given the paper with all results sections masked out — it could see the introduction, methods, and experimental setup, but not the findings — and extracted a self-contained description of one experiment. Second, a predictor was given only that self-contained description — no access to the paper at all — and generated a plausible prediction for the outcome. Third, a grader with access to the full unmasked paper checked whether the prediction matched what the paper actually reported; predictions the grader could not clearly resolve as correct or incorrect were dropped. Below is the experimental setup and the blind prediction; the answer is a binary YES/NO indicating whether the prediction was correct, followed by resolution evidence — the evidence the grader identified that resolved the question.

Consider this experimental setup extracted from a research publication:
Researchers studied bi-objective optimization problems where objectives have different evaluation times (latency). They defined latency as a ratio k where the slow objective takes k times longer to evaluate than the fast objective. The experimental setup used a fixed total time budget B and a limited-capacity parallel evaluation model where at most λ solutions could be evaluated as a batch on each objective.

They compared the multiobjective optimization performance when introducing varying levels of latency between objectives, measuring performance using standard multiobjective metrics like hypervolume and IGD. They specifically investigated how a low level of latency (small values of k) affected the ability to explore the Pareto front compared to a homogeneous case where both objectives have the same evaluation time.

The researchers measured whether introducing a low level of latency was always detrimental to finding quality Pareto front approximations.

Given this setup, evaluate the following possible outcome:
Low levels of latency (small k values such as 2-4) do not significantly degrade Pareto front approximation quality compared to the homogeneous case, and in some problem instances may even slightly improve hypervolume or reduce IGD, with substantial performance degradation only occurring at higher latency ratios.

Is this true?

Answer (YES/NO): YES